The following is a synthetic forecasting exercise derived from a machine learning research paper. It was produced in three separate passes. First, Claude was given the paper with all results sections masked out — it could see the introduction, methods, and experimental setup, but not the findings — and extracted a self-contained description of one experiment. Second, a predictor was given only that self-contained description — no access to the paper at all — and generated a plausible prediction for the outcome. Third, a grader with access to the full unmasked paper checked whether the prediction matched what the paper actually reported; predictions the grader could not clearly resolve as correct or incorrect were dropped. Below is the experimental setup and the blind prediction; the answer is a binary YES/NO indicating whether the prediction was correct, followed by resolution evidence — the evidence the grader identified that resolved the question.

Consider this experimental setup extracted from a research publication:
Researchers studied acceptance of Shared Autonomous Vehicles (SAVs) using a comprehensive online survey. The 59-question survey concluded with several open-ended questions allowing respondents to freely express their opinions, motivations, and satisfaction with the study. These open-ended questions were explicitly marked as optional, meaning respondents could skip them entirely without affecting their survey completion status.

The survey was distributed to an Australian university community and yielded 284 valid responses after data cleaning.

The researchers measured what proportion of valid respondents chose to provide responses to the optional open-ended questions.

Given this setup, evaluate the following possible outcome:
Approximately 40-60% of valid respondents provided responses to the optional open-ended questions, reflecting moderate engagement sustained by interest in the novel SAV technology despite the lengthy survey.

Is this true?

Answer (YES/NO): NO